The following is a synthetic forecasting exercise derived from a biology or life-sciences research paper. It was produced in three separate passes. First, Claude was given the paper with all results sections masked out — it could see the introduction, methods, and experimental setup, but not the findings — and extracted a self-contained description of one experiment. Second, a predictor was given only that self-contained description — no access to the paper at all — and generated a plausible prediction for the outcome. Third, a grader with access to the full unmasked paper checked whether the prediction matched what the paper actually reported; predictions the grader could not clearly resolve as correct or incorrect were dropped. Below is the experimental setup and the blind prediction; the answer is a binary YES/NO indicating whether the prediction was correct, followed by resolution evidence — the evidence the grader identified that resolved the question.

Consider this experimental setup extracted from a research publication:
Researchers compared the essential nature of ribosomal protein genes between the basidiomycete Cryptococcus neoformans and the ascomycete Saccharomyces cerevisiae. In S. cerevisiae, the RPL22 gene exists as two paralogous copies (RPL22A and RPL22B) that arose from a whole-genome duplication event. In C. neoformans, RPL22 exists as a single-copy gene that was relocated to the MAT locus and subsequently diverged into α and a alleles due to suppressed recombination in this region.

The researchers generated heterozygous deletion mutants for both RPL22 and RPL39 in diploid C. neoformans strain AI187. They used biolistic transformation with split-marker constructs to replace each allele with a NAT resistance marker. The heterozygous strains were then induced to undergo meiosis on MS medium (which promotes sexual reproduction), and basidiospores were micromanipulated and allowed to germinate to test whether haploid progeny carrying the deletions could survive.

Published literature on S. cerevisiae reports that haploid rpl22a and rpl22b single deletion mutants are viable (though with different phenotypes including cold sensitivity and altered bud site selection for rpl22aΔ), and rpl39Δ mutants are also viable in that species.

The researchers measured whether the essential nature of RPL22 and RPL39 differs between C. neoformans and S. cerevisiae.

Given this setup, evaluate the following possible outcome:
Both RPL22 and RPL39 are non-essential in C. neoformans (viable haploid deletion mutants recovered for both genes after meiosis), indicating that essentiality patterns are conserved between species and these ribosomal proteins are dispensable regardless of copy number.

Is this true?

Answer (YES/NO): NO